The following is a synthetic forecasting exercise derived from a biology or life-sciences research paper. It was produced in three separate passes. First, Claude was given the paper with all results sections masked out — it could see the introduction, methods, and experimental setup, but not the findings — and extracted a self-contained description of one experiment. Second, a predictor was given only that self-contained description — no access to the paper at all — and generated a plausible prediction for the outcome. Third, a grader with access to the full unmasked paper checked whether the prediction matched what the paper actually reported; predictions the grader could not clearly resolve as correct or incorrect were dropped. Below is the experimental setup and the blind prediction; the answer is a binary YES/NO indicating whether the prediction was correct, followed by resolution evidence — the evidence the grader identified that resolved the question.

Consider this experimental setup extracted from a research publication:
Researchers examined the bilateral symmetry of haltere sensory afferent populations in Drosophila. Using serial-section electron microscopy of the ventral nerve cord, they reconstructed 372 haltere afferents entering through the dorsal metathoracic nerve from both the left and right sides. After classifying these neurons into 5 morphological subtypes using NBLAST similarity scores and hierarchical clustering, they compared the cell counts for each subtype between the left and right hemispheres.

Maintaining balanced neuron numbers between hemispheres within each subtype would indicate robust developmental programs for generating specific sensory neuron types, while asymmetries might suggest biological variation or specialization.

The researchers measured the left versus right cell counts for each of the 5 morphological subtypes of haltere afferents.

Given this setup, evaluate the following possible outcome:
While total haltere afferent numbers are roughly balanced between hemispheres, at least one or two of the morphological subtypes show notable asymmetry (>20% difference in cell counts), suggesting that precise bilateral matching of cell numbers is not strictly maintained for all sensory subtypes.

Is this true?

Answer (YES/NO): NO